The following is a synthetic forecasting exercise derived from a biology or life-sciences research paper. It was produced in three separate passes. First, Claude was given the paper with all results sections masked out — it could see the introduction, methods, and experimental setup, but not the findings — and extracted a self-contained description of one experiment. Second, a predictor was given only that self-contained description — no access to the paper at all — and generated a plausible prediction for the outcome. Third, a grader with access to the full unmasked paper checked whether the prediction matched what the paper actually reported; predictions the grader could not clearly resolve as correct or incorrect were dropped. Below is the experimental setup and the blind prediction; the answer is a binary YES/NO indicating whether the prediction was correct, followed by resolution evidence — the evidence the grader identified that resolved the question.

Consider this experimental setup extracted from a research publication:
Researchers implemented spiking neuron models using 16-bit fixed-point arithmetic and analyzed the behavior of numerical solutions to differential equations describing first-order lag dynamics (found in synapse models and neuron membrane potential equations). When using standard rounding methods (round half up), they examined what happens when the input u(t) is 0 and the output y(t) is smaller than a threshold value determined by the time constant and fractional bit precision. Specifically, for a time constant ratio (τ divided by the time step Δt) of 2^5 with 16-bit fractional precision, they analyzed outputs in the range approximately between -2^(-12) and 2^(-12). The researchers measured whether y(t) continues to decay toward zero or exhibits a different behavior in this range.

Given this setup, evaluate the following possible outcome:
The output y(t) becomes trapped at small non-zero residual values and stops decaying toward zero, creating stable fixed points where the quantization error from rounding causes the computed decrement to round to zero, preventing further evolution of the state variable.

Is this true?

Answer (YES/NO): YES